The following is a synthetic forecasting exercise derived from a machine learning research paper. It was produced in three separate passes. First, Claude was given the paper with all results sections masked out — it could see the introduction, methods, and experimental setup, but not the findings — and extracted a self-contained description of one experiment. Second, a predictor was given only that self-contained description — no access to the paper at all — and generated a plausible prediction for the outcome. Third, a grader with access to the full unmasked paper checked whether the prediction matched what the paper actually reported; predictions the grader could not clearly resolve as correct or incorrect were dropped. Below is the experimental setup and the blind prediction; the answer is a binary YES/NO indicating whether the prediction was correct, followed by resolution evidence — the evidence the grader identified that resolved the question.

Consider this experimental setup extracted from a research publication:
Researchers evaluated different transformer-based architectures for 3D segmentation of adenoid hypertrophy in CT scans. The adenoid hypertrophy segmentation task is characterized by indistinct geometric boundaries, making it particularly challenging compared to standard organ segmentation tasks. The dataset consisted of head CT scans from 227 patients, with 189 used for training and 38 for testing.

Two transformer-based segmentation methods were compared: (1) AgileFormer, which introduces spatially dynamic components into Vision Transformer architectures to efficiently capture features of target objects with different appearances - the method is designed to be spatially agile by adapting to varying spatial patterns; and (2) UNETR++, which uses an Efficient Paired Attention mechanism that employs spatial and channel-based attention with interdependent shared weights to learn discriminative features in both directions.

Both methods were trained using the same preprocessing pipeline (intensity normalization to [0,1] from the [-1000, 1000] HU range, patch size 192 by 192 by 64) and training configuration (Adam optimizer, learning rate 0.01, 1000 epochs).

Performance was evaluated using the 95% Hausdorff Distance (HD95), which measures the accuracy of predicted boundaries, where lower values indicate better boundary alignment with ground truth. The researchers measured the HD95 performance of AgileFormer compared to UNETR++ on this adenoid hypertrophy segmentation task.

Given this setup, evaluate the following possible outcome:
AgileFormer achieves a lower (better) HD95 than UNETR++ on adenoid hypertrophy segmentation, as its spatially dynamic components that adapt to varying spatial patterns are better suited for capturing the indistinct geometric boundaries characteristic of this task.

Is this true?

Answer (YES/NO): NO